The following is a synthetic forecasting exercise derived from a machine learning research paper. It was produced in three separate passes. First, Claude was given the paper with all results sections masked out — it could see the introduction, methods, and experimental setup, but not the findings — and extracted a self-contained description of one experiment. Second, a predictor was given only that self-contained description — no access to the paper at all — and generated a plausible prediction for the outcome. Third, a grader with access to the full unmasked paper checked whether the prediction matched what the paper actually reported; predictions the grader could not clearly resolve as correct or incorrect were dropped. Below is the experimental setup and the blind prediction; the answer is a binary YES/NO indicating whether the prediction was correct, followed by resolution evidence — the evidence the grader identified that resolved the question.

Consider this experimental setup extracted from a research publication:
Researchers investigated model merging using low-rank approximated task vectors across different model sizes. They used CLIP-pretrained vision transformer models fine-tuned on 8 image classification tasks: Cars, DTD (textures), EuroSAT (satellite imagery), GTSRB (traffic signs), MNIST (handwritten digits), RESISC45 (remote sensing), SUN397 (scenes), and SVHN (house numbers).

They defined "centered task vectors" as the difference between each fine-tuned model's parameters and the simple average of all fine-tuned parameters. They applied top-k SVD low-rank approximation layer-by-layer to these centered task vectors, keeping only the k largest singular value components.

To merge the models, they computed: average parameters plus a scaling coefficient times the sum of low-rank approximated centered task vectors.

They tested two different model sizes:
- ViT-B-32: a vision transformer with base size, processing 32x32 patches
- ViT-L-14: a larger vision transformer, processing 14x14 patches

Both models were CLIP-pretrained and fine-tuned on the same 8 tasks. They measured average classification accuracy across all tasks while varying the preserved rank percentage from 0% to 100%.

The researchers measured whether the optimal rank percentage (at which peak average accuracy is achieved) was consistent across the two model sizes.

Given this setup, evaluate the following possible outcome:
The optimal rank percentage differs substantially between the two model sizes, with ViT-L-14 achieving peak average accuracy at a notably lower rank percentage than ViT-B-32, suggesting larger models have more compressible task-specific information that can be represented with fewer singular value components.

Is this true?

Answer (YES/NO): NO